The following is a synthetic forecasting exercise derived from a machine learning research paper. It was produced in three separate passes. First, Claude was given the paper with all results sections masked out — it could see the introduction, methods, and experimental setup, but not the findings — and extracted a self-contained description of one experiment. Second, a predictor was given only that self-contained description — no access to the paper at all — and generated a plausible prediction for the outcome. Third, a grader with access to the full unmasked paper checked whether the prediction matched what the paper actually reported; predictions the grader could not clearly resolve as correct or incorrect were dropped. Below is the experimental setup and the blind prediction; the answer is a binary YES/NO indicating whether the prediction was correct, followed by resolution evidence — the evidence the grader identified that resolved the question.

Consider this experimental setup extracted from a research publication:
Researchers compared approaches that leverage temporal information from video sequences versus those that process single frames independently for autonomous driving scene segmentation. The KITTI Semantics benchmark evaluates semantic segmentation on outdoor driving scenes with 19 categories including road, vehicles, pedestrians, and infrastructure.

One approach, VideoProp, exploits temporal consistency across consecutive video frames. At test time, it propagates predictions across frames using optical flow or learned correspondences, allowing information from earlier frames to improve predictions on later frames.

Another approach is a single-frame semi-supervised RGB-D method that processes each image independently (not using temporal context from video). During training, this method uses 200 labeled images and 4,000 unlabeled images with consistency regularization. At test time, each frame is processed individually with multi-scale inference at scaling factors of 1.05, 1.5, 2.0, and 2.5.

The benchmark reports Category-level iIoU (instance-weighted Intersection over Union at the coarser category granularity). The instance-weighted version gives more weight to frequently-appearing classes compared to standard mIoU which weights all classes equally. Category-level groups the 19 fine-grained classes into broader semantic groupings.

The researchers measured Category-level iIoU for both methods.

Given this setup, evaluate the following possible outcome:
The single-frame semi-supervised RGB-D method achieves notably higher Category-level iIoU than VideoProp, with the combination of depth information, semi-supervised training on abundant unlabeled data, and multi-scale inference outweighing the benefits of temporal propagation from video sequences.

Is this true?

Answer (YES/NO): NO